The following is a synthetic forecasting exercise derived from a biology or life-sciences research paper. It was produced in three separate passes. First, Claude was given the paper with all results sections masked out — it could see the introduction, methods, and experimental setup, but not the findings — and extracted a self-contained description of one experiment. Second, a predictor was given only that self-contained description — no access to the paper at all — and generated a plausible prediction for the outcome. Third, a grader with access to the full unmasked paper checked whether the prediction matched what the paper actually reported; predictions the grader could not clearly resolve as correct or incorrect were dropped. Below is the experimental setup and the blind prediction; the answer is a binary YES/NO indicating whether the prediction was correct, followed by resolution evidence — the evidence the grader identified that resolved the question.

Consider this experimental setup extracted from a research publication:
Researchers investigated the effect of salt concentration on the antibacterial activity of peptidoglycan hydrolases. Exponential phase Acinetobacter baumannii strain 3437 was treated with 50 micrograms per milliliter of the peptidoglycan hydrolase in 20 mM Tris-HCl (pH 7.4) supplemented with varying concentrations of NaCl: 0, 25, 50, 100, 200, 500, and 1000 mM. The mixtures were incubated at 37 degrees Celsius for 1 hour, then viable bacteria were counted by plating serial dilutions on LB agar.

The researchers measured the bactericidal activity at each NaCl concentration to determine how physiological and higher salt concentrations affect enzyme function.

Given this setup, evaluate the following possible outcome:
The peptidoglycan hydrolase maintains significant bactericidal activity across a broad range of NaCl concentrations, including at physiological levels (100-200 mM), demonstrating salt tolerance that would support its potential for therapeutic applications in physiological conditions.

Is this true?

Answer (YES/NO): NO